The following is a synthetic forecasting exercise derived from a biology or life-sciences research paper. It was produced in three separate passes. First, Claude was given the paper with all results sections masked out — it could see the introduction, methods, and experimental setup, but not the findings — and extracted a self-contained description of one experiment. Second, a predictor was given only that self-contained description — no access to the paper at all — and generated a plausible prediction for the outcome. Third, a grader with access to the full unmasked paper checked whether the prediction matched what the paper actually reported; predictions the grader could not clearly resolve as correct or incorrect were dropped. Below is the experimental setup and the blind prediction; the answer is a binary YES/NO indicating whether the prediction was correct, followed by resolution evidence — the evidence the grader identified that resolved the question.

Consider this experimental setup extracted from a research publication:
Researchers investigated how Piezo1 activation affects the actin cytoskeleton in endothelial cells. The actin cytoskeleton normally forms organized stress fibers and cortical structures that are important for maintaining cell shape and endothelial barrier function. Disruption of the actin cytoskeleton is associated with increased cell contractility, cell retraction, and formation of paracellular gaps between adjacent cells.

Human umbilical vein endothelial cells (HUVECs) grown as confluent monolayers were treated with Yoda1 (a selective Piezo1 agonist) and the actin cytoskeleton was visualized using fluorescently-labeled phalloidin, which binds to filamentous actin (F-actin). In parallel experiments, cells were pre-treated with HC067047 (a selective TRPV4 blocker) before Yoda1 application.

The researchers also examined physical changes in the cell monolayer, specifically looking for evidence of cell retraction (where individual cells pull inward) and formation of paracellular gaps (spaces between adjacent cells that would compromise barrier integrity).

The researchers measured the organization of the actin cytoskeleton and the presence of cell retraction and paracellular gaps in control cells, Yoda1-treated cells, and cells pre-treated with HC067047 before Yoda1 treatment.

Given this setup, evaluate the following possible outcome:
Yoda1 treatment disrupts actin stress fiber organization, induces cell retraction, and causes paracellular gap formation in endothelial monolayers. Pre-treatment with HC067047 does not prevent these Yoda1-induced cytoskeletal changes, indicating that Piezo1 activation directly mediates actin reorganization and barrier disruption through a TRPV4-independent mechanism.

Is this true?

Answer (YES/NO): NO